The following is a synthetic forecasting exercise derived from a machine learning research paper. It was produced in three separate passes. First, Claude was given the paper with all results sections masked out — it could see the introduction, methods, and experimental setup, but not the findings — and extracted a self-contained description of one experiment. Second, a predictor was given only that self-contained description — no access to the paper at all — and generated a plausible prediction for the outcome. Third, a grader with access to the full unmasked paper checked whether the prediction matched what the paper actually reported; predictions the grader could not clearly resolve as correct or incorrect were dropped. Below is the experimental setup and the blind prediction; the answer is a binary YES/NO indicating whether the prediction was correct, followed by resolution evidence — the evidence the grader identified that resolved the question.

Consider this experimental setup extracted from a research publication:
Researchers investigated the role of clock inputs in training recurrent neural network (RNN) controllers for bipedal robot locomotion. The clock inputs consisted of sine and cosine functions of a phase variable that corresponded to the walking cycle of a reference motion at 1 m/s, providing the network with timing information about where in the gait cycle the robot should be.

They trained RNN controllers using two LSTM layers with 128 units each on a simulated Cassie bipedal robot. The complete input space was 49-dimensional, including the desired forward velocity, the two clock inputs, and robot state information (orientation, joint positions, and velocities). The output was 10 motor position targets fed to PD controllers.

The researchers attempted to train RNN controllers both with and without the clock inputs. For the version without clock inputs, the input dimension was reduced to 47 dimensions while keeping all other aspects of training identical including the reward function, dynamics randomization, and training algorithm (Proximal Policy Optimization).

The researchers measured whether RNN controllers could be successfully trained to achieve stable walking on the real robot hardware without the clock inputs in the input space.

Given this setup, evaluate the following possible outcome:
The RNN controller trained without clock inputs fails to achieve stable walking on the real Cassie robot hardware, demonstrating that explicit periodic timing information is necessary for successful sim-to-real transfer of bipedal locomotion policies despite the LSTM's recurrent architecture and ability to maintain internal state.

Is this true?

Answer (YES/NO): YES